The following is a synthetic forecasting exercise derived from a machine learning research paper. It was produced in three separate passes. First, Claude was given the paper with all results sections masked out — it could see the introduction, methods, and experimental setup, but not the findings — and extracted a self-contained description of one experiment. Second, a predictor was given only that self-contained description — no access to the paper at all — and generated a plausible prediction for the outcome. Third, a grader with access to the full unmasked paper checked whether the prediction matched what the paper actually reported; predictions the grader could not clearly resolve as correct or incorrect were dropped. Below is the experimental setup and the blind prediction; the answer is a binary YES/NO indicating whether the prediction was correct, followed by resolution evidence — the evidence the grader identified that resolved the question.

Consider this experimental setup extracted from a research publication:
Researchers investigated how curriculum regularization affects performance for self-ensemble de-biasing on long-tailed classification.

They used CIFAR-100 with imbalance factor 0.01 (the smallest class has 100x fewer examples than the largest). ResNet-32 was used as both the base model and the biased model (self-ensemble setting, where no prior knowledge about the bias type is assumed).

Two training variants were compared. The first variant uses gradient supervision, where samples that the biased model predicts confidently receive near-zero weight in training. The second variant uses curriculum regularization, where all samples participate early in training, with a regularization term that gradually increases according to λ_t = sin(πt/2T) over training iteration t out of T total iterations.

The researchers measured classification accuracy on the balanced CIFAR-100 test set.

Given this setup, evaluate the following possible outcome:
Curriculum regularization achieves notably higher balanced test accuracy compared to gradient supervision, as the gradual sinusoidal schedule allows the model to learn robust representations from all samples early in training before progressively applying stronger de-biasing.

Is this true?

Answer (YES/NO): YES